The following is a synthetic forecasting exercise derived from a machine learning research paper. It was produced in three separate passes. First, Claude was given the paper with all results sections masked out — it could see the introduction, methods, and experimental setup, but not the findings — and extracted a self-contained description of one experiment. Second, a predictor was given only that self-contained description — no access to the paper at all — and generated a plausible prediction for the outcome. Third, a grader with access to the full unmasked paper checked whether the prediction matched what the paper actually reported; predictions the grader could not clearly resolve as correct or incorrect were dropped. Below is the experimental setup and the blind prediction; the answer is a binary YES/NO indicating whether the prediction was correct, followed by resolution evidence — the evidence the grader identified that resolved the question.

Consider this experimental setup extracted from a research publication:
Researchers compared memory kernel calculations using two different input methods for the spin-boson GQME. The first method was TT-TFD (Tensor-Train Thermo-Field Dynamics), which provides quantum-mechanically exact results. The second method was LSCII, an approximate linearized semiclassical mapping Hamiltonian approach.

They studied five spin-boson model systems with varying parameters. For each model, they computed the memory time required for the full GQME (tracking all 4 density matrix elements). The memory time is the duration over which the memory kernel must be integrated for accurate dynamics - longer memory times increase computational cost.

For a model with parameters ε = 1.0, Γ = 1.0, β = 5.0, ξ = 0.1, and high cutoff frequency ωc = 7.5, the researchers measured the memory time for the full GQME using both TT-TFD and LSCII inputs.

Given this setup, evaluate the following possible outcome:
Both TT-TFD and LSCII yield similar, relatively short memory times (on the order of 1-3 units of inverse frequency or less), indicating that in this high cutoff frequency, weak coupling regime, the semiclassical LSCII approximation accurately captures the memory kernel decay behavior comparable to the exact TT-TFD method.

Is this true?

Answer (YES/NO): NO